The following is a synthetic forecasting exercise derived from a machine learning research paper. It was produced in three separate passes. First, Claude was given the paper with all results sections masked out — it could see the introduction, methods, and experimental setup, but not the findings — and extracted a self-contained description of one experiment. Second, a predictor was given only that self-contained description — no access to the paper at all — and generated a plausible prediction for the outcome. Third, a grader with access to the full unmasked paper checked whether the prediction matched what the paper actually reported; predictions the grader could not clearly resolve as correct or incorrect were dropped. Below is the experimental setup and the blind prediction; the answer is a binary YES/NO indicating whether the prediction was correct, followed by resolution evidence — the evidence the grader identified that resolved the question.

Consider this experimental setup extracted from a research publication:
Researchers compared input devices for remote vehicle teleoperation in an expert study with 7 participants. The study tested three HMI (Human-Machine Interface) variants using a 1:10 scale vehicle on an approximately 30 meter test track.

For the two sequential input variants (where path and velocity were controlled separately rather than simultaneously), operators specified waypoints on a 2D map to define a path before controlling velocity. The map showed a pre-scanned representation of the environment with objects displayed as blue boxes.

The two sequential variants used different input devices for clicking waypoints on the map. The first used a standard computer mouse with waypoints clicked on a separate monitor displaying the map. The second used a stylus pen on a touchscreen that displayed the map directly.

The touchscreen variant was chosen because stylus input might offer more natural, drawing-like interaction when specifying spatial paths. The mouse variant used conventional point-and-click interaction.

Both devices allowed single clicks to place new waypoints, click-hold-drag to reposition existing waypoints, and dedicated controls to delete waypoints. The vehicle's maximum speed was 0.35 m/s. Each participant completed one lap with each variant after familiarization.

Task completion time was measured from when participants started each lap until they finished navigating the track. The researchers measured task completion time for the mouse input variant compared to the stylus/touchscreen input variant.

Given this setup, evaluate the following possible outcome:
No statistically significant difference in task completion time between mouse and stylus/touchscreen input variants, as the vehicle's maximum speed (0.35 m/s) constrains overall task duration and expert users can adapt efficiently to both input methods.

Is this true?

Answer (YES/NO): YES